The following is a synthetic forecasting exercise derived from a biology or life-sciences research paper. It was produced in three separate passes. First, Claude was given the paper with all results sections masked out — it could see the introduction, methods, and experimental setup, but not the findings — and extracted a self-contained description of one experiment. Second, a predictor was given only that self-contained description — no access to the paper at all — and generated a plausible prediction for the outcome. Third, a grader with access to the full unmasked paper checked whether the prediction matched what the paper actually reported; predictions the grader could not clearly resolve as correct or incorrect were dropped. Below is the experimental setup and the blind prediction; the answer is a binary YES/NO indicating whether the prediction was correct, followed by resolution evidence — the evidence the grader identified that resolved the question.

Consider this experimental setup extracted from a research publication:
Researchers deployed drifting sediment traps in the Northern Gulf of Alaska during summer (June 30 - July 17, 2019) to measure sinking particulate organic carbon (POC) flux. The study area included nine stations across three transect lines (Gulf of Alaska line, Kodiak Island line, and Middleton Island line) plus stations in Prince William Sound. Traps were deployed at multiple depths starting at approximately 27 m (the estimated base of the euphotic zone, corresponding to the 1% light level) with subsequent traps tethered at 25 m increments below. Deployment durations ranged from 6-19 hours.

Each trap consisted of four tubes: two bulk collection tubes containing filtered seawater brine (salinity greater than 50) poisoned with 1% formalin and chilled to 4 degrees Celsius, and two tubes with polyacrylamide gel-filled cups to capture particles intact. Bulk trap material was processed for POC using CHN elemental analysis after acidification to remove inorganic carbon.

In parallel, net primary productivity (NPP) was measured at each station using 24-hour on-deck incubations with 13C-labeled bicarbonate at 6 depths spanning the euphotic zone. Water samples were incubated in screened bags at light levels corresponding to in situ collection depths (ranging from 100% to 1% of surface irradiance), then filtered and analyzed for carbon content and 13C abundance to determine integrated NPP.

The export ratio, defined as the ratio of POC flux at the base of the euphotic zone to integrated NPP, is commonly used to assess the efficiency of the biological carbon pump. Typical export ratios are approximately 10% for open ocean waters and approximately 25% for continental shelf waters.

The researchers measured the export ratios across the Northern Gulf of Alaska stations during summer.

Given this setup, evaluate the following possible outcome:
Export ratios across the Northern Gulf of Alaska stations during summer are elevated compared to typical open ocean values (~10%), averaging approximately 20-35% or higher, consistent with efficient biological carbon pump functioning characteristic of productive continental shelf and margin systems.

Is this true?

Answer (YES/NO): NO